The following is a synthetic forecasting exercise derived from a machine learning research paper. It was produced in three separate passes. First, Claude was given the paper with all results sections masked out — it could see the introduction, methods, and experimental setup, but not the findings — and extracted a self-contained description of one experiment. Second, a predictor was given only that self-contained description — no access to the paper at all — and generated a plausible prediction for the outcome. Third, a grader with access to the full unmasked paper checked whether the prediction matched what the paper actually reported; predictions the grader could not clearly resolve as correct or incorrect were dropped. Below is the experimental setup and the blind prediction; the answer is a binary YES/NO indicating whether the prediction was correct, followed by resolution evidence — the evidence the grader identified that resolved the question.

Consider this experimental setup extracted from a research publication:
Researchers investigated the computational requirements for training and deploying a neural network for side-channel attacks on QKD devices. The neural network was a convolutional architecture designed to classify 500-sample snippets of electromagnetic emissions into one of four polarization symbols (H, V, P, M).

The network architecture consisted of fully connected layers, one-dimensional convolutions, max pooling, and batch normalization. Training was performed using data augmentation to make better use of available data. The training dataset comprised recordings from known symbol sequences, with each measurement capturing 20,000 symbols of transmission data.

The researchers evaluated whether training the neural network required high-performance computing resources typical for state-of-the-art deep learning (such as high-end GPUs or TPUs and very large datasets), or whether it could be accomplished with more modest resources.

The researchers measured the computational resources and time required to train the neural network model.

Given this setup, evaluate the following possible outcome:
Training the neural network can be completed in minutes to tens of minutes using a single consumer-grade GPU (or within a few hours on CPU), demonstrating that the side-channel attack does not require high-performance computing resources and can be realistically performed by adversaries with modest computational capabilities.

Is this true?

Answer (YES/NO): YES